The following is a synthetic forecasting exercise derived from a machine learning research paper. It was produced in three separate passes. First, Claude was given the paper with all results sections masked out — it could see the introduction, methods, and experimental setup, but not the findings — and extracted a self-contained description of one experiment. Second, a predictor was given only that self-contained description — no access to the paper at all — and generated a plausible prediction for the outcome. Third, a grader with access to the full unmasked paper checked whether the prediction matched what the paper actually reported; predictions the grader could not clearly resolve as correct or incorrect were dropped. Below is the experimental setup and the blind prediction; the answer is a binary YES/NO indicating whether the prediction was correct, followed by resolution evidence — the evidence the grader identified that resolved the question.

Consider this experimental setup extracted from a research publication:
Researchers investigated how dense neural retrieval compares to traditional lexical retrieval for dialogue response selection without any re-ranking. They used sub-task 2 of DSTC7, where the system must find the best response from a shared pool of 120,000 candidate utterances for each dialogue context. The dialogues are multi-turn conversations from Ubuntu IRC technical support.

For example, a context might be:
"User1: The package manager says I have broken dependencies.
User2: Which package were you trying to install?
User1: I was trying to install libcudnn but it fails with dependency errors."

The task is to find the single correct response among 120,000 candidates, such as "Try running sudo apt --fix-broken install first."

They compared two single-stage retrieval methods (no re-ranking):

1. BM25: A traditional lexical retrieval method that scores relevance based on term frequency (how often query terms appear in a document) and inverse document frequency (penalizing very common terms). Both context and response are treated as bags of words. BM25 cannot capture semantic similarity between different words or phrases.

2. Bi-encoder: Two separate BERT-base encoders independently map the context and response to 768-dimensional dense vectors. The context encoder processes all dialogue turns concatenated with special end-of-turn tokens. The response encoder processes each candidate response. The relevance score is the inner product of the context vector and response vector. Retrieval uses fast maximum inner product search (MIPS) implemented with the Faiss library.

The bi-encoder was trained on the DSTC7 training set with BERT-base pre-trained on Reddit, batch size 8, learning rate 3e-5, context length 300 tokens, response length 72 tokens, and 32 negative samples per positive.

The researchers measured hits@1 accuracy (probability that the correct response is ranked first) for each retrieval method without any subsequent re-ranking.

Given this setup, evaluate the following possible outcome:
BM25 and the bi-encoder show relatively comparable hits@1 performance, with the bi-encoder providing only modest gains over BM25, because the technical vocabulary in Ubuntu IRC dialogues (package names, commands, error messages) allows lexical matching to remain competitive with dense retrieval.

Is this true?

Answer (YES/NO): NO